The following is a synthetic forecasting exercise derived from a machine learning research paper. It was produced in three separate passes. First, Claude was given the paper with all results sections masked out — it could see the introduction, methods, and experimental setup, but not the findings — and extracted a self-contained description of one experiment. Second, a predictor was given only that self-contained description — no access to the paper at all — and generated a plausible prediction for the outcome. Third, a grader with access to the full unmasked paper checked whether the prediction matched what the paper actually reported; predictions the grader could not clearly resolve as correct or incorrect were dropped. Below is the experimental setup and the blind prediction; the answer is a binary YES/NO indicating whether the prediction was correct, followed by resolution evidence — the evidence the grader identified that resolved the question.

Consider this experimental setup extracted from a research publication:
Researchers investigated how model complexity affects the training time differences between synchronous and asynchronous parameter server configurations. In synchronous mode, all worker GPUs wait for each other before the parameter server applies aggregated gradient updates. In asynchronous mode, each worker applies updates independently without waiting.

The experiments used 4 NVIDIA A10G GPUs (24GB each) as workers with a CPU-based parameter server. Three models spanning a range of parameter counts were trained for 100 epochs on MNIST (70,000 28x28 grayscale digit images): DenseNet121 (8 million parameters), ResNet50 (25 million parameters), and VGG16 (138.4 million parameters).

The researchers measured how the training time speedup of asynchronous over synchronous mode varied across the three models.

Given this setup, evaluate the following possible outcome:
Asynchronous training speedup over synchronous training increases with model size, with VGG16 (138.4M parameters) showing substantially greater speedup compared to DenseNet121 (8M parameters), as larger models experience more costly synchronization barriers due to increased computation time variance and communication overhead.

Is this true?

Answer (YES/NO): YES